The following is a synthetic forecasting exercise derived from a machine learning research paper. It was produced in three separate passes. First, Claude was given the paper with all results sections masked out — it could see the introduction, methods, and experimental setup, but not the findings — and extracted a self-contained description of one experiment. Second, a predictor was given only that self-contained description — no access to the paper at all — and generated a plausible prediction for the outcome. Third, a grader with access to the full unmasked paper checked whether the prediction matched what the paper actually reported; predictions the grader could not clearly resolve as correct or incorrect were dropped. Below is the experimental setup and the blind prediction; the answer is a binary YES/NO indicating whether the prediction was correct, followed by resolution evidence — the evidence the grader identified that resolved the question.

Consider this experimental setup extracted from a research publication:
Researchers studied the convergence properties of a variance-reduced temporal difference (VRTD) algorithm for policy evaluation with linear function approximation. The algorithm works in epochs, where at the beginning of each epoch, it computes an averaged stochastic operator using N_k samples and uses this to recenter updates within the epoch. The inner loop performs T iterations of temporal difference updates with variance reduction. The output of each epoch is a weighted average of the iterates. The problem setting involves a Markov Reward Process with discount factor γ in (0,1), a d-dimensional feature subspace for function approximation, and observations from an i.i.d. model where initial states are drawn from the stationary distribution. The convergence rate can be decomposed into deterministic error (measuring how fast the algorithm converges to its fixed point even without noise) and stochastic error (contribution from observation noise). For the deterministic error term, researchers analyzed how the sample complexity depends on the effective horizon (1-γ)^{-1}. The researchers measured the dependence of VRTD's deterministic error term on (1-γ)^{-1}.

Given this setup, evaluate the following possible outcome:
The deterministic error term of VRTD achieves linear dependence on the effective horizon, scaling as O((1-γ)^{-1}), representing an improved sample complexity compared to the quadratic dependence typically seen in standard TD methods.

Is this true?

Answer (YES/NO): NO